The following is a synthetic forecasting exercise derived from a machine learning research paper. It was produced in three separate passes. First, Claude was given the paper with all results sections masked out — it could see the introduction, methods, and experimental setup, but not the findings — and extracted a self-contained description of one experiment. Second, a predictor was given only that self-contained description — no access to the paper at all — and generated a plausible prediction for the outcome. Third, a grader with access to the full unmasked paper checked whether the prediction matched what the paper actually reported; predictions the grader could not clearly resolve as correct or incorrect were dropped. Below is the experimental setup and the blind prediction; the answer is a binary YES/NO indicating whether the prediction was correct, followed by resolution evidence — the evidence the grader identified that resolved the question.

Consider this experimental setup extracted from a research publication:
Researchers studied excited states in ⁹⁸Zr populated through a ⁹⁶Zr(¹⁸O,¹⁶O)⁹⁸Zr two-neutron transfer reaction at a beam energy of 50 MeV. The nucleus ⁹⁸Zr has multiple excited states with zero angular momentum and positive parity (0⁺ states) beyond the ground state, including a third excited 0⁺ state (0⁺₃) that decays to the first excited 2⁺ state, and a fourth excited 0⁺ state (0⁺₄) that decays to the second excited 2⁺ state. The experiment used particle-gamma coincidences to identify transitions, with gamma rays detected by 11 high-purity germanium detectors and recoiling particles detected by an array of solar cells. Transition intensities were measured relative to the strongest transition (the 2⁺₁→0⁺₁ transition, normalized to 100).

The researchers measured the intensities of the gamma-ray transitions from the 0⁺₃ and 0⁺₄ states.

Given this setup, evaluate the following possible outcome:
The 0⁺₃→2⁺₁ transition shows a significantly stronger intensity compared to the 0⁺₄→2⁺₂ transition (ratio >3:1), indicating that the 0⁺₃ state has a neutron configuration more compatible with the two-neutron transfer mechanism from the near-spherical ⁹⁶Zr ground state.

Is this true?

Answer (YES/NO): NO